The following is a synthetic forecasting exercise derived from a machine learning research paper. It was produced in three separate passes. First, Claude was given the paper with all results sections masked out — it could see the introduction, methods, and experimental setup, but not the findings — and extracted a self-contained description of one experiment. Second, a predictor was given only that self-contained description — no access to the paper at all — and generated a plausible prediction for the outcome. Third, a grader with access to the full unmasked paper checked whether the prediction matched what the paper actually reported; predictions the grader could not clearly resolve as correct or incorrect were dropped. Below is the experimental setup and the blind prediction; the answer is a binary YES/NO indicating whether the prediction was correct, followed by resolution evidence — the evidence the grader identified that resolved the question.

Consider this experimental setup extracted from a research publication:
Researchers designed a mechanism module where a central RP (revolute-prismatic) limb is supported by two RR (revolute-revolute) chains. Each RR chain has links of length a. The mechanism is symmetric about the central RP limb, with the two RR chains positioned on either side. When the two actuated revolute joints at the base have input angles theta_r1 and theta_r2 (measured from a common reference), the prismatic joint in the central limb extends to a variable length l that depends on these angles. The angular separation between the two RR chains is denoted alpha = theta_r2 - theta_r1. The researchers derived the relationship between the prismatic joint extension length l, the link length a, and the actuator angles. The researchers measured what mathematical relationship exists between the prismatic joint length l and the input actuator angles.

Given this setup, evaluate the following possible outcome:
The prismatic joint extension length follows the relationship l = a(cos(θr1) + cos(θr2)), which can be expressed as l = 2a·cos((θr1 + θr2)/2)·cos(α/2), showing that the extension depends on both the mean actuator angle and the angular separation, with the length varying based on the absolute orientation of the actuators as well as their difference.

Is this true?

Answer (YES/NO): NO